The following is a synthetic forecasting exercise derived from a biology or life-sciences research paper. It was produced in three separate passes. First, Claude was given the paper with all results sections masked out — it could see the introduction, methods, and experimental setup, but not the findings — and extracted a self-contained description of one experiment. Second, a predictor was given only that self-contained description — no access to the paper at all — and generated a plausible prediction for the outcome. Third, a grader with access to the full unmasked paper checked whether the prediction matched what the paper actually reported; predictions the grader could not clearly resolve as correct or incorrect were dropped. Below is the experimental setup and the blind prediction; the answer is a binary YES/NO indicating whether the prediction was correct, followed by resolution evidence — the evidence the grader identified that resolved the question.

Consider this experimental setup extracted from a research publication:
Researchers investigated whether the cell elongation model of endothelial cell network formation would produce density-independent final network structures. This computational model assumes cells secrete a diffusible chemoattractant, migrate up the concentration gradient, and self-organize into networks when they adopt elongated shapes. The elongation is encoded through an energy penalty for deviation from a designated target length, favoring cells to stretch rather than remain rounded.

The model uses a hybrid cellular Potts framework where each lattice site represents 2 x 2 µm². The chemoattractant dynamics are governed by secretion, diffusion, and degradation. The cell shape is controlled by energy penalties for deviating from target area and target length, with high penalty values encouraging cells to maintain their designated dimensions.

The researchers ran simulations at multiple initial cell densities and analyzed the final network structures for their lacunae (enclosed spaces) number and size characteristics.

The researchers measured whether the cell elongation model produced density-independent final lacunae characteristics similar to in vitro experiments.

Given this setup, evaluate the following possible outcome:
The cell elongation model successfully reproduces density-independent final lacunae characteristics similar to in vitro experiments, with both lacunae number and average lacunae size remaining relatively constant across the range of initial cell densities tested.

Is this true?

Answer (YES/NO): YES